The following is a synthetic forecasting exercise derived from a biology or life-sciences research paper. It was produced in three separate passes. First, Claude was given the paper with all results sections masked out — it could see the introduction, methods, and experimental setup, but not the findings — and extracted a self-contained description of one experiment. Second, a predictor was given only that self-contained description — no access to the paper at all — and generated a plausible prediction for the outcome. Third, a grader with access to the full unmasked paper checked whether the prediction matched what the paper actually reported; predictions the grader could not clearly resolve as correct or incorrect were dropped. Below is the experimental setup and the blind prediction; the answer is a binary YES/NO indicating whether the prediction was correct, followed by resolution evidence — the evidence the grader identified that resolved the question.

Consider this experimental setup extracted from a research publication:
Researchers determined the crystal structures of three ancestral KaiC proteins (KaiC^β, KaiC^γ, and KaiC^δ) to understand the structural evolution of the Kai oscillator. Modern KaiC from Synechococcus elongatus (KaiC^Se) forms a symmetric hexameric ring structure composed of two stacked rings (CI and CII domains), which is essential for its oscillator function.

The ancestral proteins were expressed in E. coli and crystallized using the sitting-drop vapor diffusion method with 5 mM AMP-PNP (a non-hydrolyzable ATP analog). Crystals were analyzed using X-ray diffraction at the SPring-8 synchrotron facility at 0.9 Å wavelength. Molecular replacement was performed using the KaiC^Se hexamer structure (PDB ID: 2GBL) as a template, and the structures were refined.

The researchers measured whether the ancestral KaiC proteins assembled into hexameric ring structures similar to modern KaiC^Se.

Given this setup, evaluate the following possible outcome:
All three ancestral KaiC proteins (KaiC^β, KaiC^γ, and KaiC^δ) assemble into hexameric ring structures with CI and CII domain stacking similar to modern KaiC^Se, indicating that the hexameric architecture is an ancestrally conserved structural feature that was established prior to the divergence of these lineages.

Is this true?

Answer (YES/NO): NO